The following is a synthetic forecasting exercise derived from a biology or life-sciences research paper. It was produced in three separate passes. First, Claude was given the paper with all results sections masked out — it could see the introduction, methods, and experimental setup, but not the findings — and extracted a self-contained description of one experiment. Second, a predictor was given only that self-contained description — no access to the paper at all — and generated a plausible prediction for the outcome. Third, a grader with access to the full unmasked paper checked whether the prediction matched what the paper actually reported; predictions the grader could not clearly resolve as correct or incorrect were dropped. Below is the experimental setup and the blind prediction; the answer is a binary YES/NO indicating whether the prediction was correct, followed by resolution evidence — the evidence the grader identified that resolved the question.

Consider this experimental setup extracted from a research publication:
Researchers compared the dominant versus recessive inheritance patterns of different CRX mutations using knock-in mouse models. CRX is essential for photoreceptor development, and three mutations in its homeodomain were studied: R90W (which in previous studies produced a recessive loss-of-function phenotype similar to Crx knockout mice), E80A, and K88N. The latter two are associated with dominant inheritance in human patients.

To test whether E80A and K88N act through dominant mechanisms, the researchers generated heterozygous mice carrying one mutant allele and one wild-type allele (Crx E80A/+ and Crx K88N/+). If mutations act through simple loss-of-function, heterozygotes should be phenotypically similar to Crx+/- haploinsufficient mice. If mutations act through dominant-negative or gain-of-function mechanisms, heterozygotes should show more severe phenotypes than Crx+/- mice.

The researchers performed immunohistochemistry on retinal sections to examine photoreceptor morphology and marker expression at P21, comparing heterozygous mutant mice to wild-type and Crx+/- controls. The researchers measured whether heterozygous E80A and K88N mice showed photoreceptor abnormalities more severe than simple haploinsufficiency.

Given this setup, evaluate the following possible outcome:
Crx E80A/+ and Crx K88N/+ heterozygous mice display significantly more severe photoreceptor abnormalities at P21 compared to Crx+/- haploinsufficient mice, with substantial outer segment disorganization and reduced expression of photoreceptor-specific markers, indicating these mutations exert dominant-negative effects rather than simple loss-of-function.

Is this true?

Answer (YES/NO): NO